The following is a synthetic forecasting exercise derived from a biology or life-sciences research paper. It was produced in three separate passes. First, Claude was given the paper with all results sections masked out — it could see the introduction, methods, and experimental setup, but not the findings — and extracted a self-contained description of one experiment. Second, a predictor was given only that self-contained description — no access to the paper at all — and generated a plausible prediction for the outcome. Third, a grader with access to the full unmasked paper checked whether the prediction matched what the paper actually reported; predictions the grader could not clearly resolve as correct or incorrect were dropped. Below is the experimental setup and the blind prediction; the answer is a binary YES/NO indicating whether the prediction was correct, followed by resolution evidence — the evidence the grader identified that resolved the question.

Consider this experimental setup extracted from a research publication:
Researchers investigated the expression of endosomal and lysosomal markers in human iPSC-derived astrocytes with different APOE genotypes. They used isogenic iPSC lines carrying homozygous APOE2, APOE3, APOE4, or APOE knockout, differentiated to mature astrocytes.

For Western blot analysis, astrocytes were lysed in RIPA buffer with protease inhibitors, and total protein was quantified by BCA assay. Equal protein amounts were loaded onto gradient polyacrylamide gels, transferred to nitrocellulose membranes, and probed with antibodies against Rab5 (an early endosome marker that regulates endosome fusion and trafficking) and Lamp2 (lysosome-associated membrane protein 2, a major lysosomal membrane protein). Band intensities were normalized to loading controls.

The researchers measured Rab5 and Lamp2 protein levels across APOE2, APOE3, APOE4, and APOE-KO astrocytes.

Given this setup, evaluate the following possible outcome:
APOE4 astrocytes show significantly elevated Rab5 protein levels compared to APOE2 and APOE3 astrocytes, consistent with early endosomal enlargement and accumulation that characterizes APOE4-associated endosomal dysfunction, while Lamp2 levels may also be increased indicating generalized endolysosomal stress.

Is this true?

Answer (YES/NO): NO